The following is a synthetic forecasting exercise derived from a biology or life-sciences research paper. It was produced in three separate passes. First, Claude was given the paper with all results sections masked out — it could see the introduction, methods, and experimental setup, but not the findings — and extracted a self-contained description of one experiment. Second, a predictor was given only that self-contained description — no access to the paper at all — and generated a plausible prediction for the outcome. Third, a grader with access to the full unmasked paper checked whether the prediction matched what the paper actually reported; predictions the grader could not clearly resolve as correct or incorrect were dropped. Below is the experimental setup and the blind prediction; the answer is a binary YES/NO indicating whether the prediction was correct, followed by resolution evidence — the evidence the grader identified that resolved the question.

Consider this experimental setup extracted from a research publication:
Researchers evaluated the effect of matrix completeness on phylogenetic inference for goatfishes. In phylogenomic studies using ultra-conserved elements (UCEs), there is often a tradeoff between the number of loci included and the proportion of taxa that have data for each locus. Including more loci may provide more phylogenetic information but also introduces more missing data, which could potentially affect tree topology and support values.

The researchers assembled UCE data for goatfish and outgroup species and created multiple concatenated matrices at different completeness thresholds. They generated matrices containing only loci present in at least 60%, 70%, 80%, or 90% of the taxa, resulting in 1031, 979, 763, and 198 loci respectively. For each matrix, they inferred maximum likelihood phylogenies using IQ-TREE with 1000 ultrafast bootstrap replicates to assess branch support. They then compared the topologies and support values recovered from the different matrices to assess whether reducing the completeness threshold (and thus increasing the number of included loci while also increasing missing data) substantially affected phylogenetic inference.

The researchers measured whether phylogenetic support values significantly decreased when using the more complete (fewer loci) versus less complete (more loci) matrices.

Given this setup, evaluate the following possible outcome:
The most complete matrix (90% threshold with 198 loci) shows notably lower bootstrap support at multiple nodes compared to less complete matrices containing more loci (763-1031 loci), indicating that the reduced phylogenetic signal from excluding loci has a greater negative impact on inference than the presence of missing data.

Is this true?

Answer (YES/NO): NO